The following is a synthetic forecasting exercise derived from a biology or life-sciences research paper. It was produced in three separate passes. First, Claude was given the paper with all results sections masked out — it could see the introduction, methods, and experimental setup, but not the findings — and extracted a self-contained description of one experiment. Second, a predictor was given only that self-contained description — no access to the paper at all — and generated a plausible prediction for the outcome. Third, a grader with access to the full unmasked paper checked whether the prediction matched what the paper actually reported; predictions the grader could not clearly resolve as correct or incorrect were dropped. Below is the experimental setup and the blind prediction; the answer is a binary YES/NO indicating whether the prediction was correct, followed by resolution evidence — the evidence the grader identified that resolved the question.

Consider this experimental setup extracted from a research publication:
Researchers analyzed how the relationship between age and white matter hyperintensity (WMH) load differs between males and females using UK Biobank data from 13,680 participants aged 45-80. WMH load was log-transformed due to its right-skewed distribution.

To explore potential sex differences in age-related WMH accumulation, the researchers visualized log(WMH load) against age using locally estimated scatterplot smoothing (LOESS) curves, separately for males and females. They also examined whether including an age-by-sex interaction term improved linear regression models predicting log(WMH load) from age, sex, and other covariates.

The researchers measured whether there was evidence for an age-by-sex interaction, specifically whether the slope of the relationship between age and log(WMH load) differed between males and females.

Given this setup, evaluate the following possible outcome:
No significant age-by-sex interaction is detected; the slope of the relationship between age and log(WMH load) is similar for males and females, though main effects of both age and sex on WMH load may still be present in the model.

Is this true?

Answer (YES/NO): NO